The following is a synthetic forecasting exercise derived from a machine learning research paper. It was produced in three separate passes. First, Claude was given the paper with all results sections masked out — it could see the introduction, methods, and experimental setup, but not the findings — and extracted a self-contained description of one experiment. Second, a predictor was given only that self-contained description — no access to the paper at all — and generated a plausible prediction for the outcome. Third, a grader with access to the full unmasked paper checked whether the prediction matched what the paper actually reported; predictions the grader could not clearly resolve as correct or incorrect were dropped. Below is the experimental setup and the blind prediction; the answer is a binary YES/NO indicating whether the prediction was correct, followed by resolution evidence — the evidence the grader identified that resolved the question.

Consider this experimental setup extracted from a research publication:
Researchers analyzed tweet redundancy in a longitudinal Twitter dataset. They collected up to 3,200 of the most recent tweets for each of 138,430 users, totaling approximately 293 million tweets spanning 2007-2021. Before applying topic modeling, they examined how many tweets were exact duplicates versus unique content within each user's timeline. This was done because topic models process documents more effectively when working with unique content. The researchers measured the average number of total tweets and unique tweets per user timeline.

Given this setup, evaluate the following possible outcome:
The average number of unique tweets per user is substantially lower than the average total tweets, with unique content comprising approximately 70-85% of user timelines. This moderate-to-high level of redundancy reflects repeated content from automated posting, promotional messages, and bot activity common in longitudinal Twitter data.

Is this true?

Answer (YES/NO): NO